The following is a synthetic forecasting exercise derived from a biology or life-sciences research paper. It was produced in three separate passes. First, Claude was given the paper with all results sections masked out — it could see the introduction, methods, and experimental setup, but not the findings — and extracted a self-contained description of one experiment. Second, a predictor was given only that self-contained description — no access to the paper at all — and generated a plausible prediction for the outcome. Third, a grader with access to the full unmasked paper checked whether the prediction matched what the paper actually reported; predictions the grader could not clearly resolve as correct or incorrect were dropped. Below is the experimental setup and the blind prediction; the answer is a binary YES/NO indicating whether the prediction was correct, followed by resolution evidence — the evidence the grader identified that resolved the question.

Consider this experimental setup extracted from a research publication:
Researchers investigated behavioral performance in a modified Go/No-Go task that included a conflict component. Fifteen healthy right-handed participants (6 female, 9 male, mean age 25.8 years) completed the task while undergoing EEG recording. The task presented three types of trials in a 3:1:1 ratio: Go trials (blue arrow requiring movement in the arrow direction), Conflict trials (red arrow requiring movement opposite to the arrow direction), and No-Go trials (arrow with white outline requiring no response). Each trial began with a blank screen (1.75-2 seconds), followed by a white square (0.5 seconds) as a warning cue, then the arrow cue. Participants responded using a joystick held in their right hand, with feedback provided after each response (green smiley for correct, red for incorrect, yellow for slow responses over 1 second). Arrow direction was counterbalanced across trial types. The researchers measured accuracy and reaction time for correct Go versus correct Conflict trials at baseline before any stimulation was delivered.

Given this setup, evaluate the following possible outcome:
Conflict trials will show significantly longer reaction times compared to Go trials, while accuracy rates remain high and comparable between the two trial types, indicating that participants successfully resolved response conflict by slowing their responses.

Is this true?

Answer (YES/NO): NO